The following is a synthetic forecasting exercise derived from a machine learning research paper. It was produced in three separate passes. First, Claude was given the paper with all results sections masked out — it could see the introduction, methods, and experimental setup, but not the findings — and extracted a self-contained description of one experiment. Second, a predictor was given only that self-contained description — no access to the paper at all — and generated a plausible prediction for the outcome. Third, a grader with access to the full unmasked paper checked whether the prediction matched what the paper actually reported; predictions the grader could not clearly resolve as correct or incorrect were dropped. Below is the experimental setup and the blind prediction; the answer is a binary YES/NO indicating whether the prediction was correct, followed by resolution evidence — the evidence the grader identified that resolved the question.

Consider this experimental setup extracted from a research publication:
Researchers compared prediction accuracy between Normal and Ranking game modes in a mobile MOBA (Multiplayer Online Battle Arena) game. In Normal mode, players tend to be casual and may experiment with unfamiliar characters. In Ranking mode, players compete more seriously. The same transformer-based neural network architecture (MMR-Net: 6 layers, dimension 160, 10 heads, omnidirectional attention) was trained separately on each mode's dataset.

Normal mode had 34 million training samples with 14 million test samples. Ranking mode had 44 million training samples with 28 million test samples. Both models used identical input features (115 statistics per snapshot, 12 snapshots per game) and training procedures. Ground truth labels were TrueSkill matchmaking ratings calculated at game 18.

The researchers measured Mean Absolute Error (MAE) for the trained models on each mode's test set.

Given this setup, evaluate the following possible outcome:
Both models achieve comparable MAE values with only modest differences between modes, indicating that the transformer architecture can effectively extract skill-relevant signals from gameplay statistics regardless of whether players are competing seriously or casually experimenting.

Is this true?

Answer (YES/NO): NO